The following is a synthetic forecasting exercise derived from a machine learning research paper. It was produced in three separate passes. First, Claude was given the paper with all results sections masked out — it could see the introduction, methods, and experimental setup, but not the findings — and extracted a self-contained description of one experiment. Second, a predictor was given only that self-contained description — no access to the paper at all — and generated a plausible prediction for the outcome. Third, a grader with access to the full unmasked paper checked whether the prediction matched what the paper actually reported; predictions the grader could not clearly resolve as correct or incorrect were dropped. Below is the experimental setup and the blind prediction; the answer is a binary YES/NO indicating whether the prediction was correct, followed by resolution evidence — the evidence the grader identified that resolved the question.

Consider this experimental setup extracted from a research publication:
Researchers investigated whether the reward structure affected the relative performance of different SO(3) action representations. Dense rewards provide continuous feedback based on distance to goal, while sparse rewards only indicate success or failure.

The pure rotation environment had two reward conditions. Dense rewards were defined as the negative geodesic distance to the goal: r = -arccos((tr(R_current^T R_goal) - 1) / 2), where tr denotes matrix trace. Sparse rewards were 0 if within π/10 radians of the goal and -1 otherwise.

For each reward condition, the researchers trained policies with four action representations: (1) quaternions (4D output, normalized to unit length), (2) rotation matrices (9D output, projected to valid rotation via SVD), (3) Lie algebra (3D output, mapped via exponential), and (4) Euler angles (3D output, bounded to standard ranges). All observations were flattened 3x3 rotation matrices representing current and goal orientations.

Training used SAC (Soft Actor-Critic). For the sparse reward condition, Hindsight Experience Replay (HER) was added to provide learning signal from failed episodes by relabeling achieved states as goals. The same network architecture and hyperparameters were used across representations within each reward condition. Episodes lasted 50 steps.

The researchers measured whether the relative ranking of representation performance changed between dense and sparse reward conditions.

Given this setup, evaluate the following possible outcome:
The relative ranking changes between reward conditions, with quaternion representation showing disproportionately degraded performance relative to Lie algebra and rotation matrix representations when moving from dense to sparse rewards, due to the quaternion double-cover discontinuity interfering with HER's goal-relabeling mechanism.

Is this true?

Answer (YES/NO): NO